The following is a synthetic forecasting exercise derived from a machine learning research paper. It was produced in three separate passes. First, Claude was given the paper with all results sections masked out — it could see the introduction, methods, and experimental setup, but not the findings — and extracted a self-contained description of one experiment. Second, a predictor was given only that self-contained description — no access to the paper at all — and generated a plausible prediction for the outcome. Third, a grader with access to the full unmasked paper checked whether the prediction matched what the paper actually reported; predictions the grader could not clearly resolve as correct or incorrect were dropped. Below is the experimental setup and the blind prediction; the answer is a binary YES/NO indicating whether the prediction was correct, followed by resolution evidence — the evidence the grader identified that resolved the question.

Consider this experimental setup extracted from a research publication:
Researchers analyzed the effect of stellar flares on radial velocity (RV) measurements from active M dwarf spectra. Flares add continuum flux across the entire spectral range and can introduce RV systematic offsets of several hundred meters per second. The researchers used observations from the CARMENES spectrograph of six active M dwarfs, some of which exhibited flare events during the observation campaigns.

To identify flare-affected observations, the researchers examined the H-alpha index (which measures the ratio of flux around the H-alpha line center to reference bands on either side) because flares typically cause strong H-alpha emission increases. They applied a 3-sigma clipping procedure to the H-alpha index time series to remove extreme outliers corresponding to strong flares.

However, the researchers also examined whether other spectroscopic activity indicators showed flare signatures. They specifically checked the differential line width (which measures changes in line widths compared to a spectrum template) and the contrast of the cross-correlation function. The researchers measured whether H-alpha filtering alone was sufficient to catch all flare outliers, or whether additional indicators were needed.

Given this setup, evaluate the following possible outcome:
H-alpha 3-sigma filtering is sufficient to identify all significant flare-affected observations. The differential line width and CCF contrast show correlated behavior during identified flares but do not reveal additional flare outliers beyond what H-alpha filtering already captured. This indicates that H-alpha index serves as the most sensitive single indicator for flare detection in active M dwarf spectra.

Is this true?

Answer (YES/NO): NO